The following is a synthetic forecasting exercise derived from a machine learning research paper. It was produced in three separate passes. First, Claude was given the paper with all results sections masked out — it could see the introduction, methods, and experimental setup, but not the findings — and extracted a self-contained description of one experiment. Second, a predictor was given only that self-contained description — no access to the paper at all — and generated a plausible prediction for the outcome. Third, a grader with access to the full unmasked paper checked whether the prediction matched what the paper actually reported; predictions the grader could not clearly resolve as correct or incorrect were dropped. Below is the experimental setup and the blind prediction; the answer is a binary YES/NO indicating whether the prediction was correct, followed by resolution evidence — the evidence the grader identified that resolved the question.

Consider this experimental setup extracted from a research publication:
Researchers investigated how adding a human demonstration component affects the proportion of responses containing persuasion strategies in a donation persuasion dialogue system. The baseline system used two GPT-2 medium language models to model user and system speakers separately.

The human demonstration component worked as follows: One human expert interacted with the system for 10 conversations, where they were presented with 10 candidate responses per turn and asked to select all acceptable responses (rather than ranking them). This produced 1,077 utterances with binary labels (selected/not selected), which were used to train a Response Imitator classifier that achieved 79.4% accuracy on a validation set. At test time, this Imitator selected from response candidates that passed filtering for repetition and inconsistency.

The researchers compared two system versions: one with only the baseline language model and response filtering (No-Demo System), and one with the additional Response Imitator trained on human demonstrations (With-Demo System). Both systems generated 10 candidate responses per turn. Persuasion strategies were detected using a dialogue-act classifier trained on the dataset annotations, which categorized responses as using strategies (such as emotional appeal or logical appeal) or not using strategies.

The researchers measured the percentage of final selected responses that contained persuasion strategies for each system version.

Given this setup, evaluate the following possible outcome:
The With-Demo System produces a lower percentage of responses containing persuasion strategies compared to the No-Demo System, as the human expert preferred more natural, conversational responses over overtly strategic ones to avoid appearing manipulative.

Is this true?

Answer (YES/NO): NO